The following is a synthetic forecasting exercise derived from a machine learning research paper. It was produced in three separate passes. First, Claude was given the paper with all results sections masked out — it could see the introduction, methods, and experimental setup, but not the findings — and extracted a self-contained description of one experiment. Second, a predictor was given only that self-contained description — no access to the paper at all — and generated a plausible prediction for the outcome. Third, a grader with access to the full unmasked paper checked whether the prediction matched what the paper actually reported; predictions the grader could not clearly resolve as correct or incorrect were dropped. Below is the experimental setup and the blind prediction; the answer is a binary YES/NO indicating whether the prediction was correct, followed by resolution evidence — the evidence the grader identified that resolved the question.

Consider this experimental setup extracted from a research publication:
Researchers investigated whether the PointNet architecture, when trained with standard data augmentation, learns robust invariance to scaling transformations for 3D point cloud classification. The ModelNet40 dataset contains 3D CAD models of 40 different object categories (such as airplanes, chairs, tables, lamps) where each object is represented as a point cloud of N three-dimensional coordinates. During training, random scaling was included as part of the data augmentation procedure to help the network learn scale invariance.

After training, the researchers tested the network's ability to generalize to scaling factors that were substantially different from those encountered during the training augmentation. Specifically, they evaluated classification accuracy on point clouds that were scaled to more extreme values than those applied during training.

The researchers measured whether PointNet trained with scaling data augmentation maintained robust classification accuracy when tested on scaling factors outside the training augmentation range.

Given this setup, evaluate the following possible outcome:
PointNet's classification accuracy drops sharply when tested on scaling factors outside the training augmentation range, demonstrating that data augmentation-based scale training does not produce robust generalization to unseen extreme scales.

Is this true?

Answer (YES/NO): YES